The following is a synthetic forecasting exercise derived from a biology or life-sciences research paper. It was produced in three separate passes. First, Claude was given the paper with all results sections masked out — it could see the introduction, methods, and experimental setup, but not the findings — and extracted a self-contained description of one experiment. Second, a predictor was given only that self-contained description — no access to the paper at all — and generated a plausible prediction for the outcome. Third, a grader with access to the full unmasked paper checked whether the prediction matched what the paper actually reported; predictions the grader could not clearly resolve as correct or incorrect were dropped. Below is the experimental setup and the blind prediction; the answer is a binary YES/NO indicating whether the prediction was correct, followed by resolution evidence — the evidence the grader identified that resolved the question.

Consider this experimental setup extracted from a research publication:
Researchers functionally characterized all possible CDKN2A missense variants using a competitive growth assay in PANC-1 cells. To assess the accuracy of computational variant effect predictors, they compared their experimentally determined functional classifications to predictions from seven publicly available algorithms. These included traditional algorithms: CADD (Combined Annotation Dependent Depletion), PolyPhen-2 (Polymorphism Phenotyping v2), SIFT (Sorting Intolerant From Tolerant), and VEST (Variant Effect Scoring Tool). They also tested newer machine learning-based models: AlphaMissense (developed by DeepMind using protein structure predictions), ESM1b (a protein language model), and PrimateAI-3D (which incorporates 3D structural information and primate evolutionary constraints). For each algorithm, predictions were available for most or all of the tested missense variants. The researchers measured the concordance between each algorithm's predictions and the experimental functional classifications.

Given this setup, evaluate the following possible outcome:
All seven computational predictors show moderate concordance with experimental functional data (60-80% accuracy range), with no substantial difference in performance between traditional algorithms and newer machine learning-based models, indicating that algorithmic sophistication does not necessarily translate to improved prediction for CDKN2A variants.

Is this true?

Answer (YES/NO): NO